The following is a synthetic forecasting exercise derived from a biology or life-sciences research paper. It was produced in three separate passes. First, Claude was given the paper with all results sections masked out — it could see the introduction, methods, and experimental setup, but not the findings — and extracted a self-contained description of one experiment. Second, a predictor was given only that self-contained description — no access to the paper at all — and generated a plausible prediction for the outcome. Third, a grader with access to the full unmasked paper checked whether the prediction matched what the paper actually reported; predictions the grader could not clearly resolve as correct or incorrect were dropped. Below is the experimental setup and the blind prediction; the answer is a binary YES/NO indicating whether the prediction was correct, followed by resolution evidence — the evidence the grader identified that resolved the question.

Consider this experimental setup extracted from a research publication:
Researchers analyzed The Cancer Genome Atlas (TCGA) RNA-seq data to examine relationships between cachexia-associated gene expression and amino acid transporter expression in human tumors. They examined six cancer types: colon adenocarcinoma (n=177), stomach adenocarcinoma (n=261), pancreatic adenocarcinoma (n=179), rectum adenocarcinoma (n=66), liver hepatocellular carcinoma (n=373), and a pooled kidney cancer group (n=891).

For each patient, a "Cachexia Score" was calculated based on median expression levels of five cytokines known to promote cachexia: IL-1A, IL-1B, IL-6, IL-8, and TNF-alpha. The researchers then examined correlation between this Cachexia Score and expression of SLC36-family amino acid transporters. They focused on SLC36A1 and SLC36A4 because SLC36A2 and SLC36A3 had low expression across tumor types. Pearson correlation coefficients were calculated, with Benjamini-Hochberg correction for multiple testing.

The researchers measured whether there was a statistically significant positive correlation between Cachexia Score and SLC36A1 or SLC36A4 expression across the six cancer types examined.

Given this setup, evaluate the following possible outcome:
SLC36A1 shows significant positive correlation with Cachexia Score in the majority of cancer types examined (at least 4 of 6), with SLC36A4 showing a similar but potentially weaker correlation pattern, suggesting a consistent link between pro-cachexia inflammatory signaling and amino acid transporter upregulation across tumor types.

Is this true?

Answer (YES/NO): NO